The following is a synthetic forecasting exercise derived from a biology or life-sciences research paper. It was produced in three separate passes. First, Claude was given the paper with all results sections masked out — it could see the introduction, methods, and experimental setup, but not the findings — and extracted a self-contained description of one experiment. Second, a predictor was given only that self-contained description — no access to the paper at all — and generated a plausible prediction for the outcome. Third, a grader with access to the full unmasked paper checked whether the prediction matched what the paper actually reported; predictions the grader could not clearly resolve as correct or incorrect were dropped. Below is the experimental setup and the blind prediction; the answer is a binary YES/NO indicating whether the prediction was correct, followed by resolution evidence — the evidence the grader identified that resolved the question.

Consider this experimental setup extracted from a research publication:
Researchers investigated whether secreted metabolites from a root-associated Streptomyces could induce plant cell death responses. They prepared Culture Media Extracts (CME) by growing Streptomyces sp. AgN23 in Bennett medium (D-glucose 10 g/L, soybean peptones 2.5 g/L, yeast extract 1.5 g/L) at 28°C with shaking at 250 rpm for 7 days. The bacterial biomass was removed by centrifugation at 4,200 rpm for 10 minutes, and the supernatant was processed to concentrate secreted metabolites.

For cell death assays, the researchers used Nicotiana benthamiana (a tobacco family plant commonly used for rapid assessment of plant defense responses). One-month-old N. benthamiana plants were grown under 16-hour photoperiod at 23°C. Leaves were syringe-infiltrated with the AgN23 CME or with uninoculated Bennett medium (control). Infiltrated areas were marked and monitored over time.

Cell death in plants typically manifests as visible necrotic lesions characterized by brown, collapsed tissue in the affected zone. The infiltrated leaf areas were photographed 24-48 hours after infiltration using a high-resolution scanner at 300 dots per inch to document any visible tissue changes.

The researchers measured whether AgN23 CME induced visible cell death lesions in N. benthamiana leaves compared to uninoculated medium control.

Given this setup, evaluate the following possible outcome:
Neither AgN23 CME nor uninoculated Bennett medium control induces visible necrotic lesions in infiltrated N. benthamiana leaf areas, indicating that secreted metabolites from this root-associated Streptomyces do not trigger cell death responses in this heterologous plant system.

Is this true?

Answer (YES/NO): NO